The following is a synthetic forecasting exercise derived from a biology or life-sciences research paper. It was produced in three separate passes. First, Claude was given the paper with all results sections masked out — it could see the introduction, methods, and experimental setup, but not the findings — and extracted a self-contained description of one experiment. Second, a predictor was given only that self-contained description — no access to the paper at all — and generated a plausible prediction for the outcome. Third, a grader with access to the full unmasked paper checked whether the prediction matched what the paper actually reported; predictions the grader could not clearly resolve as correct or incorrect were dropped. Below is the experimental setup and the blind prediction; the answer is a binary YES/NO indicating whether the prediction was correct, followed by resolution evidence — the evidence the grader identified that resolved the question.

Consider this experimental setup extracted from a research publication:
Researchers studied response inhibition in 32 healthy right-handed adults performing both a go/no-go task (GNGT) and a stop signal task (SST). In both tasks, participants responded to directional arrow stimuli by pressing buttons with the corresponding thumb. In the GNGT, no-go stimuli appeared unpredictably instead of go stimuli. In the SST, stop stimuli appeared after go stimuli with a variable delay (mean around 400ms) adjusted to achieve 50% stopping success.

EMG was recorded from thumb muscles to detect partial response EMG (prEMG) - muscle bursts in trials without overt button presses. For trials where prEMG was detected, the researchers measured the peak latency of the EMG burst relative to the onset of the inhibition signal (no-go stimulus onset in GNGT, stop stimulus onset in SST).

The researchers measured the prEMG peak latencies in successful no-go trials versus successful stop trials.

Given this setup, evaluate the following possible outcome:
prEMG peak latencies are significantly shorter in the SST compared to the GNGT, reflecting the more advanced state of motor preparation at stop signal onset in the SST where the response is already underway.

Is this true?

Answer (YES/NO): YES